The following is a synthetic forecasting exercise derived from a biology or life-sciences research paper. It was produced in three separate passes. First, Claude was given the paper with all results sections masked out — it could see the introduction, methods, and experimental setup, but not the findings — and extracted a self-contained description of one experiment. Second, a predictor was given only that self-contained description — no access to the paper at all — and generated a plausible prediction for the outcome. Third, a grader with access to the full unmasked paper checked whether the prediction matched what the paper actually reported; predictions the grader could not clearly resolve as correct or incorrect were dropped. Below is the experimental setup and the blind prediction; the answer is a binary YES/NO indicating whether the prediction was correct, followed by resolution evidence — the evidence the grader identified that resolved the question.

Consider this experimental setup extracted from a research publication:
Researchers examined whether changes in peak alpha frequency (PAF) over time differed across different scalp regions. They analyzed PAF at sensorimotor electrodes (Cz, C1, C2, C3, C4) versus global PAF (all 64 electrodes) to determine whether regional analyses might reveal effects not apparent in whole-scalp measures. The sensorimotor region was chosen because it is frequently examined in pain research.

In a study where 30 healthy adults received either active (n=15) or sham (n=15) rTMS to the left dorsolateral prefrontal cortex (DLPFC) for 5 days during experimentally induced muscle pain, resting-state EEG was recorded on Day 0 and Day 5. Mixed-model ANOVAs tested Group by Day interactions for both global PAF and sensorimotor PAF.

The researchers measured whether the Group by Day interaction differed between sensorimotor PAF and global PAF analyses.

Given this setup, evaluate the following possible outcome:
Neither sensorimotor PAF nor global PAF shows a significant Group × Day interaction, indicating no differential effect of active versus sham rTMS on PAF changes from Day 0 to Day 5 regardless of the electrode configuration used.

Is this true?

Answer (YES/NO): YES